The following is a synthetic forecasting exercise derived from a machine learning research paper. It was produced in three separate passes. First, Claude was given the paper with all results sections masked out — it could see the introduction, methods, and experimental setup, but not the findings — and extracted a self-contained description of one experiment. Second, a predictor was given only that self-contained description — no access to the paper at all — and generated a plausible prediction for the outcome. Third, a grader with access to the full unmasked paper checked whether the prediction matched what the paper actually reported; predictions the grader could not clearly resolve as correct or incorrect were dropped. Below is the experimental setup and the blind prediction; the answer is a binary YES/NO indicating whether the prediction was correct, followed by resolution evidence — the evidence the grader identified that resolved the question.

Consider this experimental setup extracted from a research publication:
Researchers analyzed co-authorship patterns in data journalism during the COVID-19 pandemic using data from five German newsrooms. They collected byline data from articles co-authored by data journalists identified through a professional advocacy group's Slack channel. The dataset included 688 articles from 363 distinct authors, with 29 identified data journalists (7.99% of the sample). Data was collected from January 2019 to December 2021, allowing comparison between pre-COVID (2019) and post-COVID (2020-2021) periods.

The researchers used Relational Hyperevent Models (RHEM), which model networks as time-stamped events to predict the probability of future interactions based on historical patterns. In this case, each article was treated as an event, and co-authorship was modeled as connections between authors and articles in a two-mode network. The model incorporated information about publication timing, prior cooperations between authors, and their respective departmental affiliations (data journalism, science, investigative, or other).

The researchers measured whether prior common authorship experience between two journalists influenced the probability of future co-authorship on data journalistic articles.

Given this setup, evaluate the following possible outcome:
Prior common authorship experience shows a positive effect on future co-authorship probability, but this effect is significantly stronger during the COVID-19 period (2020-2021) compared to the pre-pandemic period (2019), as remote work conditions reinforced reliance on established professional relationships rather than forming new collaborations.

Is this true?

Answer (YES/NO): NO